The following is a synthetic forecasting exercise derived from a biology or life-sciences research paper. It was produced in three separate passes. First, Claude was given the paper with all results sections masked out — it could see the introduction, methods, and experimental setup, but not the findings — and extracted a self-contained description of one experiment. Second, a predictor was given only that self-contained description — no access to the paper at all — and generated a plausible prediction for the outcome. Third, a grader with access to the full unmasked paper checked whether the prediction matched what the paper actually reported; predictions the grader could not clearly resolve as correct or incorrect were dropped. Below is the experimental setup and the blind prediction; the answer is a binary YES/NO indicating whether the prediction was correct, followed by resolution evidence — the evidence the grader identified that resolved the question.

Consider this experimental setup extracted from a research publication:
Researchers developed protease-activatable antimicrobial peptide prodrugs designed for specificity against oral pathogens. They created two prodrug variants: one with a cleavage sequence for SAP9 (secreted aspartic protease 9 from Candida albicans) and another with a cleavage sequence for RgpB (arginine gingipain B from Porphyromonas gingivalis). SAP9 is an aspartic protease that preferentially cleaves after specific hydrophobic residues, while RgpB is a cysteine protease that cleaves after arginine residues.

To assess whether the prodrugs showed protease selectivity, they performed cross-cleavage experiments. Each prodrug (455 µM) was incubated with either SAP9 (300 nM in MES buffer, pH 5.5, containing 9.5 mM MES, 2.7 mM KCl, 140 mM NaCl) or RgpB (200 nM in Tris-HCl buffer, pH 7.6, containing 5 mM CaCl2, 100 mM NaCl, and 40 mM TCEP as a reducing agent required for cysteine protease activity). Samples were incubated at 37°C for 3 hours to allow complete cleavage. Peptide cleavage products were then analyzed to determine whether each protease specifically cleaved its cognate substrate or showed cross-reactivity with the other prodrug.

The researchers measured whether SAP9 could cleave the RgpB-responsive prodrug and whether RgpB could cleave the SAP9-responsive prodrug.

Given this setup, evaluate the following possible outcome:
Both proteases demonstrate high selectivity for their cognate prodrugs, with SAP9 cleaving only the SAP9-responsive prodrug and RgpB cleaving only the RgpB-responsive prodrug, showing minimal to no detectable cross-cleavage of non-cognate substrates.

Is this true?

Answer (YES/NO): YES